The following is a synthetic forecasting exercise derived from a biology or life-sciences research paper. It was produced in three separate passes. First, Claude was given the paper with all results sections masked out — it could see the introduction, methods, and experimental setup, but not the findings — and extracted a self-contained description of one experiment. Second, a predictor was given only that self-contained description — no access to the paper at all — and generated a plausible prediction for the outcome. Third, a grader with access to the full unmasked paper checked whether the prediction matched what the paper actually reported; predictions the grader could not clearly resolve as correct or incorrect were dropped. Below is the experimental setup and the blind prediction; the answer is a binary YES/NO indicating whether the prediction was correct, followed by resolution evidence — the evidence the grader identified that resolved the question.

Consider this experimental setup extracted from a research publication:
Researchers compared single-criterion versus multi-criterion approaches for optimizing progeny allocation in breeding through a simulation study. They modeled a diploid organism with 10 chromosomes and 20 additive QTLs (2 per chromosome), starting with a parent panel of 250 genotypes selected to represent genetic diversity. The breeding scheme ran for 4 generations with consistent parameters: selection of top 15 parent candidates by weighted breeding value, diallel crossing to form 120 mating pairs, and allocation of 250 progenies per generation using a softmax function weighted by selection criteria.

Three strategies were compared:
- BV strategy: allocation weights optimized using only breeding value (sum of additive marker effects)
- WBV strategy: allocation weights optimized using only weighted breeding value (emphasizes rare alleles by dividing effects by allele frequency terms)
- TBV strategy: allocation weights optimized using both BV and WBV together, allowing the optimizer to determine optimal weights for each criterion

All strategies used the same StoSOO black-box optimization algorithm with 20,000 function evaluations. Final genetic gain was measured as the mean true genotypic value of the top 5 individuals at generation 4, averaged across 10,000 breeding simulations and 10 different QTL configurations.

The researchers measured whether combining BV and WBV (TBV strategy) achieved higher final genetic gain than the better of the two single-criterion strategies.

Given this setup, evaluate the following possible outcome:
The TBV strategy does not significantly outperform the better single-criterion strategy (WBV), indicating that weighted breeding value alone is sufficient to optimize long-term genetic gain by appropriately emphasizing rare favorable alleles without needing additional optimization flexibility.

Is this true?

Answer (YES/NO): YES